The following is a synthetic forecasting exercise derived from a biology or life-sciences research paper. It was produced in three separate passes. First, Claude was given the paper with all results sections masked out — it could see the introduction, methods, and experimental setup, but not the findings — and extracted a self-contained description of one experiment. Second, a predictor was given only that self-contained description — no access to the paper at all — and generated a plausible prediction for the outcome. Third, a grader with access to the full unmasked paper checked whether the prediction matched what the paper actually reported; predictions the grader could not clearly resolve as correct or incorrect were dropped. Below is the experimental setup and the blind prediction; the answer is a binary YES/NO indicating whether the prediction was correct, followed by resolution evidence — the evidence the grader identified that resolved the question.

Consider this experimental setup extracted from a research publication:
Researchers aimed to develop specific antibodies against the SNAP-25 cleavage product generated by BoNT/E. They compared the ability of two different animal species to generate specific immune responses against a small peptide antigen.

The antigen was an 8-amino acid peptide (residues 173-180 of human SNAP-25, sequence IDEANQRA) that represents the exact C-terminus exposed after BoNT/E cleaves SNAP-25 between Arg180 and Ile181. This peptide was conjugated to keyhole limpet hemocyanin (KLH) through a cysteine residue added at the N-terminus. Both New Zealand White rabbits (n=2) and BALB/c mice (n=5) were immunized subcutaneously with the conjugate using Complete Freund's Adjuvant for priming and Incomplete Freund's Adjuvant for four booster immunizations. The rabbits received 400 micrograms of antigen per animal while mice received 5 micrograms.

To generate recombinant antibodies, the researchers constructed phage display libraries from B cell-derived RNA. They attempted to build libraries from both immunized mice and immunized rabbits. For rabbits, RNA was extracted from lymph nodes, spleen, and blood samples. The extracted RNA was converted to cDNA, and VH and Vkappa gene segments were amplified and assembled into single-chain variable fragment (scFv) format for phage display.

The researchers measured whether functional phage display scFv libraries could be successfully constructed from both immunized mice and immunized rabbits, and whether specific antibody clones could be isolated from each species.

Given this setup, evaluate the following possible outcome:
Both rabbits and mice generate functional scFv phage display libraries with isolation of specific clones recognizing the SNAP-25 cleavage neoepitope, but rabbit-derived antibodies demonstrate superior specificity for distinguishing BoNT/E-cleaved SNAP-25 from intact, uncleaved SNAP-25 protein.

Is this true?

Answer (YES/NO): NO